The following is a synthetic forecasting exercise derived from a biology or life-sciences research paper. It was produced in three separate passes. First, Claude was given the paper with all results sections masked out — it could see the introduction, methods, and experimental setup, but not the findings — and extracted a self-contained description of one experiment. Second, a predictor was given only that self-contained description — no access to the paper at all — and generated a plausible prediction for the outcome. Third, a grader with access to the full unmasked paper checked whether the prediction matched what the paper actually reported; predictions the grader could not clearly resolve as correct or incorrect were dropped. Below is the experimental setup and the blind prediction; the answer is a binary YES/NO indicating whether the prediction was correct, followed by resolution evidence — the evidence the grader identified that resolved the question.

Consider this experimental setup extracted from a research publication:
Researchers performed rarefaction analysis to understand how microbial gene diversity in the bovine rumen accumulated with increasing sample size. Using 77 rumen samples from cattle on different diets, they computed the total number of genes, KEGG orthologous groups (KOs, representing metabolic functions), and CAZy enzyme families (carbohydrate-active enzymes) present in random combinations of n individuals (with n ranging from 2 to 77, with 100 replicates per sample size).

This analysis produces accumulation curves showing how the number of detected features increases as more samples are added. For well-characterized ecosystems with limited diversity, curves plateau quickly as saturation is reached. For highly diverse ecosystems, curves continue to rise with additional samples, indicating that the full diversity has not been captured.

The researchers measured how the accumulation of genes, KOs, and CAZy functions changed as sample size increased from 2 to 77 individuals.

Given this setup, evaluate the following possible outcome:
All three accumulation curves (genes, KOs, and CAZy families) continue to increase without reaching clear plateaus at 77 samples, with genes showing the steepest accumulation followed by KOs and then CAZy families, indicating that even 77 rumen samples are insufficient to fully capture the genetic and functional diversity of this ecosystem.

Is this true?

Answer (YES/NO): NO